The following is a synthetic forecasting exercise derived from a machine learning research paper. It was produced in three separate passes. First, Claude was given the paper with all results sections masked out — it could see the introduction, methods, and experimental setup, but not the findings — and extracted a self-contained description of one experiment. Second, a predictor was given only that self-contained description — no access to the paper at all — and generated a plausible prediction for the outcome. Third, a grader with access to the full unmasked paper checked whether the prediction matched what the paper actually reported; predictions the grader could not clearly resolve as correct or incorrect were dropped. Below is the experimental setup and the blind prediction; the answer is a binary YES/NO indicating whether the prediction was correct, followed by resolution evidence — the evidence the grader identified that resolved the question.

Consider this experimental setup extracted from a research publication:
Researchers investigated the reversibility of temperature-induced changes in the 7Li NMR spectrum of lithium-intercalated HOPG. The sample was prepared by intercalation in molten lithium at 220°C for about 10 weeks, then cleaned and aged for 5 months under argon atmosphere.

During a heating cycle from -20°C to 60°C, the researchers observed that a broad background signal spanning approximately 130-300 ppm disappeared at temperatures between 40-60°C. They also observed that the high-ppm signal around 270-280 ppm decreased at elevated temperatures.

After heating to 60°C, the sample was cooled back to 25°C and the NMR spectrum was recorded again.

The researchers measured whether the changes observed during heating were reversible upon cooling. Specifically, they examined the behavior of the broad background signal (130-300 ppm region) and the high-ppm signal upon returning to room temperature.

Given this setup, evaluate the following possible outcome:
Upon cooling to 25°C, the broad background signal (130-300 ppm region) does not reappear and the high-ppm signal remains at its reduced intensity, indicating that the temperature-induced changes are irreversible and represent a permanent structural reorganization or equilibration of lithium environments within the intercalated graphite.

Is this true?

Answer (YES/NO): NO